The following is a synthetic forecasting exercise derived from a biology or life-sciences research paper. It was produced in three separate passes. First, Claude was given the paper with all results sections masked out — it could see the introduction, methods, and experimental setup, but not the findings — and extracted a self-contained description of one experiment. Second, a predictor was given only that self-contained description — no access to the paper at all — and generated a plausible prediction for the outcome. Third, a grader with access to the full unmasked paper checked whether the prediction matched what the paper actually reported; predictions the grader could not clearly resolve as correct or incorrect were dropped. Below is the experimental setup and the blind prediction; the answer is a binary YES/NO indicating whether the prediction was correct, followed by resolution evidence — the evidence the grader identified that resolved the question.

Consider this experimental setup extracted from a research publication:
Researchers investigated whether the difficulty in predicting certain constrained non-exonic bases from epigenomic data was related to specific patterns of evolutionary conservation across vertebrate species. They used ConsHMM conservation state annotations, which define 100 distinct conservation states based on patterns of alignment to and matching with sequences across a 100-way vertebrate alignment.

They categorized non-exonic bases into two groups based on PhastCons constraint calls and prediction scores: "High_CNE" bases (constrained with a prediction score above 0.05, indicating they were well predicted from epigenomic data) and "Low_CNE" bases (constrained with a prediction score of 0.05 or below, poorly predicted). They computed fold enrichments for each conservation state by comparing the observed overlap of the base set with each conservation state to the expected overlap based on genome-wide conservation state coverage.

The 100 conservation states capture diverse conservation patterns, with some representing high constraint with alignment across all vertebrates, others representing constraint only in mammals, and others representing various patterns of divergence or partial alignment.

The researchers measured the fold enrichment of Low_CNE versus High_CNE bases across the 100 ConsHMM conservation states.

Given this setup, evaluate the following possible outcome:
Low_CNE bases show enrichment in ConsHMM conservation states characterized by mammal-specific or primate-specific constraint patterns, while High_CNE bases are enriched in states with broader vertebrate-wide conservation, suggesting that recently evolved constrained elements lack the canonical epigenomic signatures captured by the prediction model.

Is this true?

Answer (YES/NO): NO